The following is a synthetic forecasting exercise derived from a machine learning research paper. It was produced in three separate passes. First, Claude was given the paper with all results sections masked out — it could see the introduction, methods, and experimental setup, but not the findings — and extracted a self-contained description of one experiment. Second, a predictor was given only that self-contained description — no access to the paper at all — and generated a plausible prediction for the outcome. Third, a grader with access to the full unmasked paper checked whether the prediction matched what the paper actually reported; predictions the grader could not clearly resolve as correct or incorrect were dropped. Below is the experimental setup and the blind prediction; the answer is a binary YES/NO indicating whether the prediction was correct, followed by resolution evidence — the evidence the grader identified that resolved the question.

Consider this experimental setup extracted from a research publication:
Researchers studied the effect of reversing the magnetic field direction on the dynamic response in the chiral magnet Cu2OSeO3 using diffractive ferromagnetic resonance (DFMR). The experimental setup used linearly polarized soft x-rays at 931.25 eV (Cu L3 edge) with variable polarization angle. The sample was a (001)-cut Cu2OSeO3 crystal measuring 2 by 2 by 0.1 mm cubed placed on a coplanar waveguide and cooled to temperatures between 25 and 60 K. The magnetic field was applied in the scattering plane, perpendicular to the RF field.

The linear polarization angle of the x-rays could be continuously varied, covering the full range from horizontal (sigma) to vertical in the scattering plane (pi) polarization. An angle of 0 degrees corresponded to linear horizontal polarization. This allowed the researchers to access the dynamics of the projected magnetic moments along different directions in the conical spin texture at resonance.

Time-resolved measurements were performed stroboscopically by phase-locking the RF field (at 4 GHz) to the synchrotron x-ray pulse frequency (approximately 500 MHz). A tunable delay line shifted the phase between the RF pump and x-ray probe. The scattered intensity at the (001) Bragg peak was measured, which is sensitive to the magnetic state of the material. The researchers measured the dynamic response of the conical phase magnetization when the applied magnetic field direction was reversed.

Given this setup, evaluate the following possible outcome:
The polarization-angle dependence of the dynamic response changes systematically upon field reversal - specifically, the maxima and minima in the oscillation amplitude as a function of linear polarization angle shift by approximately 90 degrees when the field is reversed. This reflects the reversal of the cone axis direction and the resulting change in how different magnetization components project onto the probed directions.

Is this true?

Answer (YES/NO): NO